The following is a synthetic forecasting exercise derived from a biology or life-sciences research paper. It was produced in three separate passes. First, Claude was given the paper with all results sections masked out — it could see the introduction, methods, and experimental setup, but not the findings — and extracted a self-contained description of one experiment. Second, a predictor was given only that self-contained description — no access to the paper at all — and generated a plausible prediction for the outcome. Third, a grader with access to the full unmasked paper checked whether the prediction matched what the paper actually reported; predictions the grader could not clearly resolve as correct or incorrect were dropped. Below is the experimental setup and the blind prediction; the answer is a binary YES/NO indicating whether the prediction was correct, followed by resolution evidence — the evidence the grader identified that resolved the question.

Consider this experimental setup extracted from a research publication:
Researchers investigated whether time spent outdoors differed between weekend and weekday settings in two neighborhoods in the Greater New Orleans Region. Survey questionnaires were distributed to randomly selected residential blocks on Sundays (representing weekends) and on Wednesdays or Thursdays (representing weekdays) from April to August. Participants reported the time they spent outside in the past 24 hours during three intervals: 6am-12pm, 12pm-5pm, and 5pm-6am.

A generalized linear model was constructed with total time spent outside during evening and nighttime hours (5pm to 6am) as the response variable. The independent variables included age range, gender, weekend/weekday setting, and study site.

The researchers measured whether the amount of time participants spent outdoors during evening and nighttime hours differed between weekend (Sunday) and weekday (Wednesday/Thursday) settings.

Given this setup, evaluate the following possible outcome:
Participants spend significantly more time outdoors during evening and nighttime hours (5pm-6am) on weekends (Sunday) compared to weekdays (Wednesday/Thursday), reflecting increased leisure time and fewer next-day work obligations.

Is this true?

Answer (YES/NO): YES